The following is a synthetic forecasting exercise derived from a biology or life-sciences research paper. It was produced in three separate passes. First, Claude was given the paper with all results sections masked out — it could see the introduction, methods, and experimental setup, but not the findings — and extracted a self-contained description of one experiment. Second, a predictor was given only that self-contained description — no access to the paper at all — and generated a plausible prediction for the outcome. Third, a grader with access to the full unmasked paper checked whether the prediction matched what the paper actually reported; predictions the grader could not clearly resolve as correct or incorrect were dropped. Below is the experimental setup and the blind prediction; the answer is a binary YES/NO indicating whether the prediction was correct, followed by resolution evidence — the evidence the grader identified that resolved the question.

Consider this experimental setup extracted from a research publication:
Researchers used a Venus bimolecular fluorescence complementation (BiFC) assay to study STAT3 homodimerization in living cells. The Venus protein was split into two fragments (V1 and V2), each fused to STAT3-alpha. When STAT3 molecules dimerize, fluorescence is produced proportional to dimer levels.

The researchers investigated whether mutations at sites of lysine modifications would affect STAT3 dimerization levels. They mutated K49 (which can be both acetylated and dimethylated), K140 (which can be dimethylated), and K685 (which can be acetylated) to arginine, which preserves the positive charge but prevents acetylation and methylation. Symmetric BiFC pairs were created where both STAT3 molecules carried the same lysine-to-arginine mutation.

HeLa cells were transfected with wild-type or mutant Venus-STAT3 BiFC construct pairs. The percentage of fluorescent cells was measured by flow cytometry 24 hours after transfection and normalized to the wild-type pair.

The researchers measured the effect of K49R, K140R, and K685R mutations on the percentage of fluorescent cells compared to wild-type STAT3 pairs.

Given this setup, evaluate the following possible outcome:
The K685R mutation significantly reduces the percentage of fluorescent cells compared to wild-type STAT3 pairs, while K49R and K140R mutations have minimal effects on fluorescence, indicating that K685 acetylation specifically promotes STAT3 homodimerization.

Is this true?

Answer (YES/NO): NO